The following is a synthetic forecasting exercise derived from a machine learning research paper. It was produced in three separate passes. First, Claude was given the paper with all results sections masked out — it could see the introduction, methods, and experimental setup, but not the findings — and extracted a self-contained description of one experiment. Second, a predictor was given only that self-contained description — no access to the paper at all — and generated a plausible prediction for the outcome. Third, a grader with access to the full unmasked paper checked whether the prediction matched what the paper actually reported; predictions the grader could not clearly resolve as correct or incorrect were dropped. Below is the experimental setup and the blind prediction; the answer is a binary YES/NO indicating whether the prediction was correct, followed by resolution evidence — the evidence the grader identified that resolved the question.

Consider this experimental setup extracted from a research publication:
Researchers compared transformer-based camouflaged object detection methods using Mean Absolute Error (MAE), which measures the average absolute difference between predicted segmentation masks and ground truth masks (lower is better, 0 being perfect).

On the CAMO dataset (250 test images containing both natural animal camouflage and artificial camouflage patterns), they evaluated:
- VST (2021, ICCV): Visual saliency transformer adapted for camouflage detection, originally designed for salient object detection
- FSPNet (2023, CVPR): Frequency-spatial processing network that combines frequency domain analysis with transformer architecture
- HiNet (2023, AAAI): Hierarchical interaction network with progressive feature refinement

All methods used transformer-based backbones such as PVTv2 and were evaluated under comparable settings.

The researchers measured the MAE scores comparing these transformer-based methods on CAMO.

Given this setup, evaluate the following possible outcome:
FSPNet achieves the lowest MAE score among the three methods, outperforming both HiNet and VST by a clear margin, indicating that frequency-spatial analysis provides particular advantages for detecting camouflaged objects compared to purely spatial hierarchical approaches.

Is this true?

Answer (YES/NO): NO